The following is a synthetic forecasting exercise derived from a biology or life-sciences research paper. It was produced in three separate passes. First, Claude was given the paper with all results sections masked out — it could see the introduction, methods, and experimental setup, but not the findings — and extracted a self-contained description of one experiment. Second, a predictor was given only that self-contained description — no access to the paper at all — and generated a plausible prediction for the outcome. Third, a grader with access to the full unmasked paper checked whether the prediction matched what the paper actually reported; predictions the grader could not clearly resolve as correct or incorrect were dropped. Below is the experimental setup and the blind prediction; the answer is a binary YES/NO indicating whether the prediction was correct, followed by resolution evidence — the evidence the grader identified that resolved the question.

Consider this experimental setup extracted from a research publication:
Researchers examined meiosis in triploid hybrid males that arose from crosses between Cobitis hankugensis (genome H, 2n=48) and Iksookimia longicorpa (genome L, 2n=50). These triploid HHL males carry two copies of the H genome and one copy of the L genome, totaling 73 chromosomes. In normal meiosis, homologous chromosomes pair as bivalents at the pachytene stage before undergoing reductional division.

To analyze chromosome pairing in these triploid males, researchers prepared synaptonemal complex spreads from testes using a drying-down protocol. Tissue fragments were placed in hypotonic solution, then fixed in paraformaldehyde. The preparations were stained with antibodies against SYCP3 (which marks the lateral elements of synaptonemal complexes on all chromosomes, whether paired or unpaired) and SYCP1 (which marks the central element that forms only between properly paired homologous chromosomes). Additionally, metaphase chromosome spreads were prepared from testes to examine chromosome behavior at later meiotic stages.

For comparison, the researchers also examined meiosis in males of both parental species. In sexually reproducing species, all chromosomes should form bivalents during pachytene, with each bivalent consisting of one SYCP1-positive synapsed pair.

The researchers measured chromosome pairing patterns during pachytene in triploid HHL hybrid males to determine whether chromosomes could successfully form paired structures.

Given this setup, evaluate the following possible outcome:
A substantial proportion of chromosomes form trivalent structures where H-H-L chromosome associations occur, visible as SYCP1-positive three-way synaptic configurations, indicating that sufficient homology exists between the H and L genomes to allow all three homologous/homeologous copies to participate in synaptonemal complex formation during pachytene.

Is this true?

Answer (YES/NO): NO